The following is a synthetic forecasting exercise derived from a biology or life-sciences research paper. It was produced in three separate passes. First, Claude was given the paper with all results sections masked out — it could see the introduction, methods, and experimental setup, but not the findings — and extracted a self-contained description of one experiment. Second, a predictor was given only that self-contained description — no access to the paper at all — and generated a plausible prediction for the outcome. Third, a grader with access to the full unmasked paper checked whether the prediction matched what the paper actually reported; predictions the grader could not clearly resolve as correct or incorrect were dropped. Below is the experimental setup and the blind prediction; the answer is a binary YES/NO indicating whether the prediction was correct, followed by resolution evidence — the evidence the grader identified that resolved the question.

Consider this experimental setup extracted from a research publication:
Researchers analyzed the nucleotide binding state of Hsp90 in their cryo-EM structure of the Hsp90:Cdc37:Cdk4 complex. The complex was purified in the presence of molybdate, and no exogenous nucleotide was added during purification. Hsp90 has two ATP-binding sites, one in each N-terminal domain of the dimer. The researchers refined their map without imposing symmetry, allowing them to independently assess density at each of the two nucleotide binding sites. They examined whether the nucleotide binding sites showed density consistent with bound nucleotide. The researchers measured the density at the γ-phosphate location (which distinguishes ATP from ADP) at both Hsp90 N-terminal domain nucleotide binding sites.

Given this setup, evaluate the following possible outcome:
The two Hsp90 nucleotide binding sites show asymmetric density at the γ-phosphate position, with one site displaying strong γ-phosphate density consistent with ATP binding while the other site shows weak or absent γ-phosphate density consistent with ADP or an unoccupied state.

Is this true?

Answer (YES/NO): NO